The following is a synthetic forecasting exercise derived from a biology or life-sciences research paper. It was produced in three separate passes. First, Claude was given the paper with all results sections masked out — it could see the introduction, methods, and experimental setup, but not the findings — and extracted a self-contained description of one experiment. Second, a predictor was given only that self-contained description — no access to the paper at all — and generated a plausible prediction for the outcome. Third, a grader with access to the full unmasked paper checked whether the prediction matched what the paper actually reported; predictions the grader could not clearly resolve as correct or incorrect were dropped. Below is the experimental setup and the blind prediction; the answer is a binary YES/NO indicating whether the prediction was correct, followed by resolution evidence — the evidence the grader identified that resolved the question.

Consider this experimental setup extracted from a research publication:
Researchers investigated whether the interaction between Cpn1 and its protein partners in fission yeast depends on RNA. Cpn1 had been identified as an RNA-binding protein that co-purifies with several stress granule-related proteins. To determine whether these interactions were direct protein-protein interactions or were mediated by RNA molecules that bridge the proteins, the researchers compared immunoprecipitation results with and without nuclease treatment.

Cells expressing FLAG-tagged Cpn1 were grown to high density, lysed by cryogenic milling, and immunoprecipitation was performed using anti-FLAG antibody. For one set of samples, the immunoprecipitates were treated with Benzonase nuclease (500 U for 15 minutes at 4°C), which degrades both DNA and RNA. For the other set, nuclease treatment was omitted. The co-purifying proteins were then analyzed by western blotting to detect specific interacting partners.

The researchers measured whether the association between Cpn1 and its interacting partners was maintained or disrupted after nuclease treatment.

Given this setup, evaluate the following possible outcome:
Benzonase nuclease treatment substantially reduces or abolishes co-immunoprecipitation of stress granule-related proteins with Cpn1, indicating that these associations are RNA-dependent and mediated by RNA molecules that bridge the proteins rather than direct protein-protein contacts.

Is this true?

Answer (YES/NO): NO